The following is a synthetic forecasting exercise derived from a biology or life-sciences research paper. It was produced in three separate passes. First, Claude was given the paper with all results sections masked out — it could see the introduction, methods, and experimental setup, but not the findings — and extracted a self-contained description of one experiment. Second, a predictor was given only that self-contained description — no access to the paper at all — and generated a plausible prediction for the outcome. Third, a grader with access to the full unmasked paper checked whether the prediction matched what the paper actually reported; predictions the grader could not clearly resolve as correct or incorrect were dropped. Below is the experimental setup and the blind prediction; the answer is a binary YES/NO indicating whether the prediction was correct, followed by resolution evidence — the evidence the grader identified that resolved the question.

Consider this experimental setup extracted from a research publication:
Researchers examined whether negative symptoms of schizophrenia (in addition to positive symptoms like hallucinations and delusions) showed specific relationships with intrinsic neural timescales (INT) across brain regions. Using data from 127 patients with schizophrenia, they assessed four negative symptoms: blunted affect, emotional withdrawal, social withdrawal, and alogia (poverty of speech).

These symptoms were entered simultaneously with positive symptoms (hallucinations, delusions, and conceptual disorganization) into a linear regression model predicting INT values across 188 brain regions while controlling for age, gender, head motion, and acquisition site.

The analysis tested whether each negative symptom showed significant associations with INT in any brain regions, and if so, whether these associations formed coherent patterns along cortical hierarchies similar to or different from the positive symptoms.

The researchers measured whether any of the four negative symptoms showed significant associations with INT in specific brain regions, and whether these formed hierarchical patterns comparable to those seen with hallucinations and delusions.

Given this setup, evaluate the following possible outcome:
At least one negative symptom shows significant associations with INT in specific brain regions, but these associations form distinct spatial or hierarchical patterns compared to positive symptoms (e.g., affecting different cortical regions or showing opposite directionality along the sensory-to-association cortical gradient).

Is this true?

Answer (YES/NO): NO